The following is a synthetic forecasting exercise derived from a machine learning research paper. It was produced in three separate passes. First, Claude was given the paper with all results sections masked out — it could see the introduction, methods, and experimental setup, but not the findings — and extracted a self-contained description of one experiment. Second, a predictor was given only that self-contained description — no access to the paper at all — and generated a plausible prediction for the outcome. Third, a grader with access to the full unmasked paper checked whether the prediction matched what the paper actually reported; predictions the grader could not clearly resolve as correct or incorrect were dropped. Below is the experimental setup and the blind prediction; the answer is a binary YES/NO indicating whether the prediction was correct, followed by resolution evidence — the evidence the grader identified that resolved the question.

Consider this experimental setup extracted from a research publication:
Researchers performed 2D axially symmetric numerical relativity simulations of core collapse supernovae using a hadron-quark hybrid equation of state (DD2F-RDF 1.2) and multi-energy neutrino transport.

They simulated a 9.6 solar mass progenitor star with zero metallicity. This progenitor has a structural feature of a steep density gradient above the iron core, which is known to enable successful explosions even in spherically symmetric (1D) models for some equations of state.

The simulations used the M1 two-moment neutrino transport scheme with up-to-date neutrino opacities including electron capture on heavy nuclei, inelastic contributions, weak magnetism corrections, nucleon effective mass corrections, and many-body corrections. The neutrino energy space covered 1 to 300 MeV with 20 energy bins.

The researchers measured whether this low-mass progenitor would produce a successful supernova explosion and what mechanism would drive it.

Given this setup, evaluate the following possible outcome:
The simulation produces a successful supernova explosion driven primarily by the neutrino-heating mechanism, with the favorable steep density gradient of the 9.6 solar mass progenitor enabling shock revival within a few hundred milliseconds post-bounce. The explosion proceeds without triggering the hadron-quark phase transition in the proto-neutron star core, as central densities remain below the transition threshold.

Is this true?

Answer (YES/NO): YES